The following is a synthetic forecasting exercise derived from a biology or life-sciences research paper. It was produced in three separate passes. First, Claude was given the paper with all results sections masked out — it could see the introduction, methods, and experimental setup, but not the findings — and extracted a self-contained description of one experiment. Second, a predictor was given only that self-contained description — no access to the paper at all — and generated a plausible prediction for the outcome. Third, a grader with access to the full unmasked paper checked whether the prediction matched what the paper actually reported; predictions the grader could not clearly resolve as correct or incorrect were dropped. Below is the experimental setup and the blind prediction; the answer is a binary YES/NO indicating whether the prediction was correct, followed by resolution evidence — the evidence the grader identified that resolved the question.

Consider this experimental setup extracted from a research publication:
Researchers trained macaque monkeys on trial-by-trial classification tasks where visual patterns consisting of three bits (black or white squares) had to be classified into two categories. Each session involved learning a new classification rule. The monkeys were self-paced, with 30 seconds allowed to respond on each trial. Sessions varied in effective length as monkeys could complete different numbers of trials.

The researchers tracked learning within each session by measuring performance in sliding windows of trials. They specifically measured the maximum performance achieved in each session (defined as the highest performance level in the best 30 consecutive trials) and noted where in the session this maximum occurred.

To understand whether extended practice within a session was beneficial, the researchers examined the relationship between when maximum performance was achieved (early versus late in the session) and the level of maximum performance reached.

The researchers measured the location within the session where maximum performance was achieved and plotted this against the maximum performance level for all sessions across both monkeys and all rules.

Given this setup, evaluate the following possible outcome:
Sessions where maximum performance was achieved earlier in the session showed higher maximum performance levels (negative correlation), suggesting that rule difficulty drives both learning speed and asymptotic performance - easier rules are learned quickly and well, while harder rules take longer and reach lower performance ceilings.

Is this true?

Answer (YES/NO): NO